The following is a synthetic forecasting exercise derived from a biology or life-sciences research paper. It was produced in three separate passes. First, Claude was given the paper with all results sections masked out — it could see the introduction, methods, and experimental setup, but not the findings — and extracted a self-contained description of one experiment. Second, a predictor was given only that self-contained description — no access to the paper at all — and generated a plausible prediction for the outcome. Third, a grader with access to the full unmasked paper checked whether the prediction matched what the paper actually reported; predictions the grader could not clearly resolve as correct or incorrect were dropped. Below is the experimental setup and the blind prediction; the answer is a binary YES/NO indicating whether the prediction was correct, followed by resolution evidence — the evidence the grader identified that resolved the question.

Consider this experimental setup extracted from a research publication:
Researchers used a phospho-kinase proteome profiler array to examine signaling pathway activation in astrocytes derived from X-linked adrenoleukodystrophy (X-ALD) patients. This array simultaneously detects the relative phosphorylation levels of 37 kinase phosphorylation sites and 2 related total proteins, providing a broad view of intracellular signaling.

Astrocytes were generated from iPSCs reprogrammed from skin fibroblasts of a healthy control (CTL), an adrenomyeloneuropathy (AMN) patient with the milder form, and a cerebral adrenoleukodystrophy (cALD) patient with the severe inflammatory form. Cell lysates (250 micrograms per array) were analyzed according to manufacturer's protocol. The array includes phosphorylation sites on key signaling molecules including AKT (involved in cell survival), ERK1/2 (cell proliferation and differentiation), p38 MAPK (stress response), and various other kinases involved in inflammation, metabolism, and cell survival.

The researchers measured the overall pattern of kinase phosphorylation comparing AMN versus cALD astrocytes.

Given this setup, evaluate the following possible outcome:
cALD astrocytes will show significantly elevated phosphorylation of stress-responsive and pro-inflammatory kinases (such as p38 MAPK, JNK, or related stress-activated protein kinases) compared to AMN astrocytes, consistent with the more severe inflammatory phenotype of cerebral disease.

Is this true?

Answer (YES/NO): YES